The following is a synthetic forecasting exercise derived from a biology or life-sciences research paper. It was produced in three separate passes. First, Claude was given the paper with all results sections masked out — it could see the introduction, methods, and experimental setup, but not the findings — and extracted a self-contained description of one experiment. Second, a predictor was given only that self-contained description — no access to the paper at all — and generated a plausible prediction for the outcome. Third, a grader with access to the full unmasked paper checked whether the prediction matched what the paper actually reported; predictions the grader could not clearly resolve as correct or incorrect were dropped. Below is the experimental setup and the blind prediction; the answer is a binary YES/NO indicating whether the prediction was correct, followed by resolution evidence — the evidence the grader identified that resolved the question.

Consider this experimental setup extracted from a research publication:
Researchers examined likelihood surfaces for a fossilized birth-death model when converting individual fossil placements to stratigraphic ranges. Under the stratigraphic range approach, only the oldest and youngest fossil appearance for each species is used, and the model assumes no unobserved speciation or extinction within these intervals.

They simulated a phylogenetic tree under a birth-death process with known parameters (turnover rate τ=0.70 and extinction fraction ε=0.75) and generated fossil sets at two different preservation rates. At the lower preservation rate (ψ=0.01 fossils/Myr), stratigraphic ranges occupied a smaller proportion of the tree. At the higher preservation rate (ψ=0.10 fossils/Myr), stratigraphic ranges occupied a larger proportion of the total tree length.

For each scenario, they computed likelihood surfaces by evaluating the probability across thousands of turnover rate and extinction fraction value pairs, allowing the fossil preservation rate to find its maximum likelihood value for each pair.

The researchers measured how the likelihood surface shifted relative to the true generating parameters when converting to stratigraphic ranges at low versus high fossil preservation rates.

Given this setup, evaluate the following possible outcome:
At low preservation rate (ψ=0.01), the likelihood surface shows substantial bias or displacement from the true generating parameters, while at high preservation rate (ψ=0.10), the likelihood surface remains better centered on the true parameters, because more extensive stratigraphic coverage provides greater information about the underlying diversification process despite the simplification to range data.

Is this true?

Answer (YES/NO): NO